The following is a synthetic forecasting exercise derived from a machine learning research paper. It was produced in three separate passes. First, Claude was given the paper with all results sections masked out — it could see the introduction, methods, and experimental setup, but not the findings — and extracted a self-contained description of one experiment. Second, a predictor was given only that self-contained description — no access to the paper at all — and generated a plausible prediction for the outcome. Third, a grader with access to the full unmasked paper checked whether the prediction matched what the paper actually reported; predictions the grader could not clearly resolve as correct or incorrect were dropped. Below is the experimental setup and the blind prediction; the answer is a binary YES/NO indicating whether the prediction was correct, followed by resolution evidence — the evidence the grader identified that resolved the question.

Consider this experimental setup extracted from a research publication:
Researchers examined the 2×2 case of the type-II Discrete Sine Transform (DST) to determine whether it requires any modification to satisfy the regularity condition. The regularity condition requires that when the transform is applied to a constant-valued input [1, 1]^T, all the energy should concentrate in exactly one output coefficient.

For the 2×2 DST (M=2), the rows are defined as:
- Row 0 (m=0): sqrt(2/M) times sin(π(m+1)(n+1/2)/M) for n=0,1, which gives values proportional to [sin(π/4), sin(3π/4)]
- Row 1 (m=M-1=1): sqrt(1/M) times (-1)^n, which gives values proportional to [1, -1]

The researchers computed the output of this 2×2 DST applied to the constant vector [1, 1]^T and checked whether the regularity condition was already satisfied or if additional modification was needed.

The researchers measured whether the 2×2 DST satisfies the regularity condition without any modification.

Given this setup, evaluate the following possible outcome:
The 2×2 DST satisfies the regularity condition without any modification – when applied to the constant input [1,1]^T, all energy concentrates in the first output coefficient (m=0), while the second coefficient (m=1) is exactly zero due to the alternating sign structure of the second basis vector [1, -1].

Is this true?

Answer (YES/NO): YES